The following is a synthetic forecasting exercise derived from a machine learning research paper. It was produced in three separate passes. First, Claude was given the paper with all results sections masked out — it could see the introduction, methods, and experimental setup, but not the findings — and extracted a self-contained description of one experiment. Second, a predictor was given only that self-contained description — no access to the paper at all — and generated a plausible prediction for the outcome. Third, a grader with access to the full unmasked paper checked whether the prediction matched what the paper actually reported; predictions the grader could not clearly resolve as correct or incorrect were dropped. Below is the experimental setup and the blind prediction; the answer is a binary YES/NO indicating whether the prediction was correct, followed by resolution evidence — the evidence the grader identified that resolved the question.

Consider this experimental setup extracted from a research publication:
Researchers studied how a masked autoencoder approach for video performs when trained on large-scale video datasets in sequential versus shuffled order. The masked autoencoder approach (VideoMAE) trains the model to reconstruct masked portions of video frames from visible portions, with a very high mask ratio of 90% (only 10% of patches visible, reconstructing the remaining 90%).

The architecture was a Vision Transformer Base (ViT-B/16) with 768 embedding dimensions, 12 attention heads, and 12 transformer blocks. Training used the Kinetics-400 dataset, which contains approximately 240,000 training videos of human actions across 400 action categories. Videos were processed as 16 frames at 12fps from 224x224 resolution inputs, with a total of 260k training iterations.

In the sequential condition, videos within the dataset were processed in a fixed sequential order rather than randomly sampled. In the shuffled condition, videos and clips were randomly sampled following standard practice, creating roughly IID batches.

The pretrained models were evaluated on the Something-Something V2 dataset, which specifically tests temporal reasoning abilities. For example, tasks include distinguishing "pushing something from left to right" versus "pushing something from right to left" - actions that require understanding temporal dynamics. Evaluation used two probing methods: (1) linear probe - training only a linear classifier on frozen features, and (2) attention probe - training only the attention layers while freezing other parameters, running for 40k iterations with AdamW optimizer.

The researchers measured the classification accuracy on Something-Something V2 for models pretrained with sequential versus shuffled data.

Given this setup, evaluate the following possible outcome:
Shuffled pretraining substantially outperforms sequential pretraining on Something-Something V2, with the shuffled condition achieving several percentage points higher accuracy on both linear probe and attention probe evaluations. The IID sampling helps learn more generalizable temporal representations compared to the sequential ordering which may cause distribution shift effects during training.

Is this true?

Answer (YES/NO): NO